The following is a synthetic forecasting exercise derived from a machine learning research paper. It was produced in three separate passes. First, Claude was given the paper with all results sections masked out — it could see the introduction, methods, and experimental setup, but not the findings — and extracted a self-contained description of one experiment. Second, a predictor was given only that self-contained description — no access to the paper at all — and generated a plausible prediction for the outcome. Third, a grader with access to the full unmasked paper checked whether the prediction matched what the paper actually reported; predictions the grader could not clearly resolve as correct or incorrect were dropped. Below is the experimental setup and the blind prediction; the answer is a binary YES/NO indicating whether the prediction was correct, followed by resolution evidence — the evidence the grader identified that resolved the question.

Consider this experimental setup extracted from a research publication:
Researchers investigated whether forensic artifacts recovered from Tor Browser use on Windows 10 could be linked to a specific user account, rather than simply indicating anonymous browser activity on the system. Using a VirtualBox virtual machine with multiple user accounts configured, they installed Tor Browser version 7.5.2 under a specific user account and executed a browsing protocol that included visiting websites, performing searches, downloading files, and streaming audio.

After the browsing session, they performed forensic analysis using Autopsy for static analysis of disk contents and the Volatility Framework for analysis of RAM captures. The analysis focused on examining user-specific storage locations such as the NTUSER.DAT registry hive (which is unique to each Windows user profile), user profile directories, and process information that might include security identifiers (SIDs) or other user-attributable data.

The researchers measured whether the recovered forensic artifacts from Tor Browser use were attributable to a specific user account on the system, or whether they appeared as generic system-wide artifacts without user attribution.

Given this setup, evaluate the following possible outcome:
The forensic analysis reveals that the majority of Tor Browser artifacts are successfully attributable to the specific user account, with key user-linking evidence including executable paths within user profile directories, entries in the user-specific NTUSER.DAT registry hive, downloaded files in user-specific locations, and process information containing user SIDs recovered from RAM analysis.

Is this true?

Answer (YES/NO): NO